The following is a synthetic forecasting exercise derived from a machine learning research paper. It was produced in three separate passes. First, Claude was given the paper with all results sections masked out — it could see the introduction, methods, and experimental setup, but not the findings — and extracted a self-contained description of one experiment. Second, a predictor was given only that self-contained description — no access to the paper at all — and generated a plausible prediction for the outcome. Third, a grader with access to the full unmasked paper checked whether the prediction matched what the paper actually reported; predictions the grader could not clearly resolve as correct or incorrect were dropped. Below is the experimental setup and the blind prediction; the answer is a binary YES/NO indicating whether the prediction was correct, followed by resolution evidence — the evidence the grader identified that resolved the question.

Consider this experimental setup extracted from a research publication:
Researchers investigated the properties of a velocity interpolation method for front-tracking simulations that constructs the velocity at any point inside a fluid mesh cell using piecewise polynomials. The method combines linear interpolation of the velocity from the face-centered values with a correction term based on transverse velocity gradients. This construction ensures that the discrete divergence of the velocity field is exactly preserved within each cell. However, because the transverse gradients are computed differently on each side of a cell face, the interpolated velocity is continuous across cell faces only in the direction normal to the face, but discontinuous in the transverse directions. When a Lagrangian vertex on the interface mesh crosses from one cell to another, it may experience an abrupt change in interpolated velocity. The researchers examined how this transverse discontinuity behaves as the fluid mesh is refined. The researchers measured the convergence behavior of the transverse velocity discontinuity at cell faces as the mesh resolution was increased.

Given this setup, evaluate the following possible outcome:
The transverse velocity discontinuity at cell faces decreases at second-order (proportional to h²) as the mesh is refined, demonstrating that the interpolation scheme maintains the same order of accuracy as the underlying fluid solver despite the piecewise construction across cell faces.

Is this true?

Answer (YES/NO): YES